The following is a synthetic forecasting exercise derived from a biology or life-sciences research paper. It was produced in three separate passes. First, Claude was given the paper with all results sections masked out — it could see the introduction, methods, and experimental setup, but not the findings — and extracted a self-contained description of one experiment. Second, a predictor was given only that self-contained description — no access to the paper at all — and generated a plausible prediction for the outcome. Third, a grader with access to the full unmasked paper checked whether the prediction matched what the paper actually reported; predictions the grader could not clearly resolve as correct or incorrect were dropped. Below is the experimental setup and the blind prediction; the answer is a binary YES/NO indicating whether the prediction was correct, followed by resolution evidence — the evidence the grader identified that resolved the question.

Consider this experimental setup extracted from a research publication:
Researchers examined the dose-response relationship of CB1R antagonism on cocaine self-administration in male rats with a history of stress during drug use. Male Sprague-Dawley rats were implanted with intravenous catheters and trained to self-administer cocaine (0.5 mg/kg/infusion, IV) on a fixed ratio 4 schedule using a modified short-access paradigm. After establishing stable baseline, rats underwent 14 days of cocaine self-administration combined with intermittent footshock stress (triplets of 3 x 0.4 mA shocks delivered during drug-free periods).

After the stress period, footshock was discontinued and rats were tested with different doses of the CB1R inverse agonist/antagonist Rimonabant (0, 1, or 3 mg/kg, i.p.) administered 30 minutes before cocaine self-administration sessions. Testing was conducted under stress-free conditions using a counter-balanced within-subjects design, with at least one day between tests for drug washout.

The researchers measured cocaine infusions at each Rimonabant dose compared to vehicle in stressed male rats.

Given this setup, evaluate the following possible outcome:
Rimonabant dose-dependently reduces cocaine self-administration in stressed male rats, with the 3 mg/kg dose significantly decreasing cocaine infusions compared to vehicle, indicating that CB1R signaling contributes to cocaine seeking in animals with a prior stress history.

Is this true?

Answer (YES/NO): NO